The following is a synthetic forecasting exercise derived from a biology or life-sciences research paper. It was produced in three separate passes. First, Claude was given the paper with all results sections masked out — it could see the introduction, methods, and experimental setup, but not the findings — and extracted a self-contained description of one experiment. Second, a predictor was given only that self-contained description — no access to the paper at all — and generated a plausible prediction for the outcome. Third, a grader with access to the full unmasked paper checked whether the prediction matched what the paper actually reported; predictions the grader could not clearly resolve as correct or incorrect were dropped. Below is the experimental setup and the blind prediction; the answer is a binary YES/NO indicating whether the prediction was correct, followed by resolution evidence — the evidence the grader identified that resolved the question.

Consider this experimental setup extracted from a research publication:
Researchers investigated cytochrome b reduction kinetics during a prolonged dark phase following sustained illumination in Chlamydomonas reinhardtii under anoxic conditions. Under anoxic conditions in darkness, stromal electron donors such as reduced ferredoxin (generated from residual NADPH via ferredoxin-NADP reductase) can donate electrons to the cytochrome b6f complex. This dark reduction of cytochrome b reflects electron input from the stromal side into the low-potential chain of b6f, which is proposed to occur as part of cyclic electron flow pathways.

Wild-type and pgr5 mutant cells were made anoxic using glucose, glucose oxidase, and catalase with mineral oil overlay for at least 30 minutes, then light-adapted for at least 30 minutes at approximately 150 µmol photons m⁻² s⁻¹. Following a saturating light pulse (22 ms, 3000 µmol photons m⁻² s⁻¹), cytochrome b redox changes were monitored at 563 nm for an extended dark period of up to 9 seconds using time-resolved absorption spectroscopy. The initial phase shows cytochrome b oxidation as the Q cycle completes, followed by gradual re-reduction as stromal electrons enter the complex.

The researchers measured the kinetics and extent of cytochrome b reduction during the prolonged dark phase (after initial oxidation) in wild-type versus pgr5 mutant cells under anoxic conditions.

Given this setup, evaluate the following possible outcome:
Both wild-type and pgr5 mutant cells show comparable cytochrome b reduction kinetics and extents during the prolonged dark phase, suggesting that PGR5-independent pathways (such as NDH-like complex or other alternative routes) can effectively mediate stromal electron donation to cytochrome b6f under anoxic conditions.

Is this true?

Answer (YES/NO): NO